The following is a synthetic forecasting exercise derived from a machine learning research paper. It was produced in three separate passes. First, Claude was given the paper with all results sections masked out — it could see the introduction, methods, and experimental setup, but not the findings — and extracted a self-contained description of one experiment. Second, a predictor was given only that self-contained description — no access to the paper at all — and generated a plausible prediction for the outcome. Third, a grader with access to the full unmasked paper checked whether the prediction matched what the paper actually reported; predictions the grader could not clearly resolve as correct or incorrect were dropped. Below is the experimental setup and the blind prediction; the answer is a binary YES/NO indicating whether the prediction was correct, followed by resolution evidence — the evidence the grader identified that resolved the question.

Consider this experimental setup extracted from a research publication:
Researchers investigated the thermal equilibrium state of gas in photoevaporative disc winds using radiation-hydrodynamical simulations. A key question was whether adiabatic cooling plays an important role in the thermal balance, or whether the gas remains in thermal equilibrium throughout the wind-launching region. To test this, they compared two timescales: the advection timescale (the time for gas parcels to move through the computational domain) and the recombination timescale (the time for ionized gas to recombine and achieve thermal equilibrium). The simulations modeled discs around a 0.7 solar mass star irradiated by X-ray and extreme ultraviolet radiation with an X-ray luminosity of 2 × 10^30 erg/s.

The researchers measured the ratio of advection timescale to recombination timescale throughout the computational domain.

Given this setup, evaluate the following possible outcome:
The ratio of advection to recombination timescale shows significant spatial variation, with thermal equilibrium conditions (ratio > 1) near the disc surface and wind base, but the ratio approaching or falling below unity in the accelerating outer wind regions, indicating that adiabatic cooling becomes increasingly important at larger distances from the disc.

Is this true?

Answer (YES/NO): NO